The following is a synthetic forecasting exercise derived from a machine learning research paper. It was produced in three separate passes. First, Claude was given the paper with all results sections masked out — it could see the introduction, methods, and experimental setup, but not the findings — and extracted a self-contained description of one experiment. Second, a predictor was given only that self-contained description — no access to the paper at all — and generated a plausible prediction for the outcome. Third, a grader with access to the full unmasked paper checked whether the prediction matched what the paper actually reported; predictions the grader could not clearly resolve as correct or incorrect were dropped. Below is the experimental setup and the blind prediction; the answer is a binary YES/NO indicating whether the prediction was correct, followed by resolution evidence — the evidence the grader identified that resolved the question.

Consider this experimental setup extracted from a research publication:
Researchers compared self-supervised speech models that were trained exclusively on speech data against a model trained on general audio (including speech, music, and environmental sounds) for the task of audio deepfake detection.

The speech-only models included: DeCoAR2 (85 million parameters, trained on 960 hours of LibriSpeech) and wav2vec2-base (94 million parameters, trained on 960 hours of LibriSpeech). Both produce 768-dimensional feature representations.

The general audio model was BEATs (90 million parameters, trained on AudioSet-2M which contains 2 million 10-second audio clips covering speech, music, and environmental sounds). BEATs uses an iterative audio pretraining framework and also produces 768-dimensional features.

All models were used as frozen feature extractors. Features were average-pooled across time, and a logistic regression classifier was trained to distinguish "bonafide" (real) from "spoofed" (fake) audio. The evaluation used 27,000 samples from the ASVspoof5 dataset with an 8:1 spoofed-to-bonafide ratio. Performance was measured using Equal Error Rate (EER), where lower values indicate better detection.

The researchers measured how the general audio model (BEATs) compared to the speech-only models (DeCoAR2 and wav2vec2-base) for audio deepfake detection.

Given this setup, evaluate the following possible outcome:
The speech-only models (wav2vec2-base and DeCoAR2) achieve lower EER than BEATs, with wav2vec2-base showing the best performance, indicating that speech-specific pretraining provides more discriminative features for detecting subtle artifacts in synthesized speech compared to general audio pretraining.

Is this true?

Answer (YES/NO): YES